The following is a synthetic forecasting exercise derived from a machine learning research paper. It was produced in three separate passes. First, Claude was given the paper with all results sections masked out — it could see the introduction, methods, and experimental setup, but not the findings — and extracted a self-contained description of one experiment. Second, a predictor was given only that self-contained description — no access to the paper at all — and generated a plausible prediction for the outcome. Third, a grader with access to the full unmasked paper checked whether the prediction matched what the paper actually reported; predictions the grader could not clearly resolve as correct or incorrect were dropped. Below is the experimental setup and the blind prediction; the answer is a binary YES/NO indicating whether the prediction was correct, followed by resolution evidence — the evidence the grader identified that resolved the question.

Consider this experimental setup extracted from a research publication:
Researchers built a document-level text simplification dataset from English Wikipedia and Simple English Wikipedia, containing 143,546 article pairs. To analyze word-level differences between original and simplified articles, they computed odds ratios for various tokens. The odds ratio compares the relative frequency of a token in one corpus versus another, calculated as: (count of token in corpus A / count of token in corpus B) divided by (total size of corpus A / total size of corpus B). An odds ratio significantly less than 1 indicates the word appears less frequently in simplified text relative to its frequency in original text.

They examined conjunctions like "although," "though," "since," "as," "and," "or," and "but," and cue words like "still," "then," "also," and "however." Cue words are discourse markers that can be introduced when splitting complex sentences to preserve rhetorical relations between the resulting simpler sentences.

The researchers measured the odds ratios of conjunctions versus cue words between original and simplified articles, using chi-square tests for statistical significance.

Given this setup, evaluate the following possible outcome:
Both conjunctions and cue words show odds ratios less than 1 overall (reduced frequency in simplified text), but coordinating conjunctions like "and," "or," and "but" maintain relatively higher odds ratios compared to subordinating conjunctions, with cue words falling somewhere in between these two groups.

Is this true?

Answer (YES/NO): NO